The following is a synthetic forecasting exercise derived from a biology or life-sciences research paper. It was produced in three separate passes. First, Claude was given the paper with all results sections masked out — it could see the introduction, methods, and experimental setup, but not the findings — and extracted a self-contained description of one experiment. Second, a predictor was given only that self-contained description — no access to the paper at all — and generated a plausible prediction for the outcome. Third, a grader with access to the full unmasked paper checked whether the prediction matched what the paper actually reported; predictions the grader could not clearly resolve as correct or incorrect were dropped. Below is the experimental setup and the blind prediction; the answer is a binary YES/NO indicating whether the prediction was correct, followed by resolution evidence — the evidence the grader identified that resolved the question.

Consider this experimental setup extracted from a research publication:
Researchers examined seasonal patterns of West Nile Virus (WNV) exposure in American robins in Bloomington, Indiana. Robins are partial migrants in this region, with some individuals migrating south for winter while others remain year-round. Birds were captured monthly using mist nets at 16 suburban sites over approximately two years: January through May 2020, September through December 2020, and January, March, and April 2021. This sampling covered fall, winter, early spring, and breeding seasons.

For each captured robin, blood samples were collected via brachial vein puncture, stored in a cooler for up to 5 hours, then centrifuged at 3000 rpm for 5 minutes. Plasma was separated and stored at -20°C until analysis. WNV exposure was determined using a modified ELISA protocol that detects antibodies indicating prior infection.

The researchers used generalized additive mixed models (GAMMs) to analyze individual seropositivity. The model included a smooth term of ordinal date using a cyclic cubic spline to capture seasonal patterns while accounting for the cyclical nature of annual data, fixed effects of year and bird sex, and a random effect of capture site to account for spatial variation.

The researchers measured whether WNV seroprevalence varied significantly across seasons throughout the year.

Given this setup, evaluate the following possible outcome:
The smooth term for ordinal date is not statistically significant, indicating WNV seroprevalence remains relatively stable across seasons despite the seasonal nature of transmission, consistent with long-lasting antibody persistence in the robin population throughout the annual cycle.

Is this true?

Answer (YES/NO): YES